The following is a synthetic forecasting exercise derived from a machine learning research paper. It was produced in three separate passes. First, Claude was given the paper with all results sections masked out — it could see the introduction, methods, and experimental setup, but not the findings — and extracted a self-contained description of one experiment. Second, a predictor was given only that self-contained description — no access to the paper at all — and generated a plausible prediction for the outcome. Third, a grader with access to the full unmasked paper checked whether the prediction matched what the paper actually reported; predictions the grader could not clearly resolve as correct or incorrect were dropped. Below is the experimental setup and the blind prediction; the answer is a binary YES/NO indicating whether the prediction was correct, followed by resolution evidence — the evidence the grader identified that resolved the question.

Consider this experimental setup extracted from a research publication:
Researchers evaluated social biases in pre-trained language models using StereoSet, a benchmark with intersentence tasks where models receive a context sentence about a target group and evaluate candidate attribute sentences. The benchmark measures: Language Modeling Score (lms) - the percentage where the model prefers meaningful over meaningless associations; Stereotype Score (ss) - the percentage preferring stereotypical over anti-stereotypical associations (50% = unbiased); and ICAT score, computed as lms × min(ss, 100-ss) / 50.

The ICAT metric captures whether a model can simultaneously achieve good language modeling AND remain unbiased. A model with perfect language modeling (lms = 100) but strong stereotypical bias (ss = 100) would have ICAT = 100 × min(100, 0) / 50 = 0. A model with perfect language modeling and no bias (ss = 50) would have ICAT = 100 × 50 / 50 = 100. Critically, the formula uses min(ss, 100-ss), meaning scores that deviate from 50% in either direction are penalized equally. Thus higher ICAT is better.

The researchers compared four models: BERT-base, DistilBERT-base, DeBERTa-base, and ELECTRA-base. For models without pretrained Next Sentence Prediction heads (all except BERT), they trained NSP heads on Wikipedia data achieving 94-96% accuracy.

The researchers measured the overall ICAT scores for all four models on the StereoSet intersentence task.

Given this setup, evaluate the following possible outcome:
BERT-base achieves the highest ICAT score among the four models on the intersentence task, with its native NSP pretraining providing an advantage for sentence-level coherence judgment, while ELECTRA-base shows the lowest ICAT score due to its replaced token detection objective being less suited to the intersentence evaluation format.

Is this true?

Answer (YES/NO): NO